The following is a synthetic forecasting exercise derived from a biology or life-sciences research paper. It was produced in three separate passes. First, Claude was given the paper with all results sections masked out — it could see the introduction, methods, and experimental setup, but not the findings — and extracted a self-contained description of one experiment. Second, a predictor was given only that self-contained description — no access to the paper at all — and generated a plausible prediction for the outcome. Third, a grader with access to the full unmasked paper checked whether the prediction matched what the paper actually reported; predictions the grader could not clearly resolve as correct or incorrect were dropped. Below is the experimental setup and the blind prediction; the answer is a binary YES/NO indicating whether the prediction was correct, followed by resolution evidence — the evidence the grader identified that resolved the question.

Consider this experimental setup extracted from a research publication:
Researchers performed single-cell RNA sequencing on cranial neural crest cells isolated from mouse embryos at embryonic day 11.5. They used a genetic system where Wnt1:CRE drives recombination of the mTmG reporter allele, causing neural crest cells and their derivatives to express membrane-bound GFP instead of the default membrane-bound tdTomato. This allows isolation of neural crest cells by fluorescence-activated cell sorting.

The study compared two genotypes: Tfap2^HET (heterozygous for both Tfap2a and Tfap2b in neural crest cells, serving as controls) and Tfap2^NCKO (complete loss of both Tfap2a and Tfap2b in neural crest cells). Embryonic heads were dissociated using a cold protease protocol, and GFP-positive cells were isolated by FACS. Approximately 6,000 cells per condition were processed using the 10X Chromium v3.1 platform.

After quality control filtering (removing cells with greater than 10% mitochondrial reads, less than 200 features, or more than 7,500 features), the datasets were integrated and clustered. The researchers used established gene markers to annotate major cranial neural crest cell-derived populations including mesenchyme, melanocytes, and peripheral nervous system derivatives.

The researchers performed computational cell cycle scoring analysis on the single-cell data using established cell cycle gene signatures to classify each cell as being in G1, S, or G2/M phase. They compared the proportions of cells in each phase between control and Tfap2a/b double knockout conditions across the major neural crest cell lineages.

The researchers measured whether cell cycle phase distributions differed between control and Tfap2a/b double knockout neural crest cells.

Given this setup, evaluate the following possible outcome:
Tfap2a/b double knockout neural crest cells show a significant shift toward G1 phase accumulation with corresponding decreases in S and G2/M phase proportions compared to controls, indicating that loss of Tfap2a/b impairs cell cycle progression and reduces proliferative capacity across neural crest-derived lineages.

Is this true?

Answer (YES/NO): NO